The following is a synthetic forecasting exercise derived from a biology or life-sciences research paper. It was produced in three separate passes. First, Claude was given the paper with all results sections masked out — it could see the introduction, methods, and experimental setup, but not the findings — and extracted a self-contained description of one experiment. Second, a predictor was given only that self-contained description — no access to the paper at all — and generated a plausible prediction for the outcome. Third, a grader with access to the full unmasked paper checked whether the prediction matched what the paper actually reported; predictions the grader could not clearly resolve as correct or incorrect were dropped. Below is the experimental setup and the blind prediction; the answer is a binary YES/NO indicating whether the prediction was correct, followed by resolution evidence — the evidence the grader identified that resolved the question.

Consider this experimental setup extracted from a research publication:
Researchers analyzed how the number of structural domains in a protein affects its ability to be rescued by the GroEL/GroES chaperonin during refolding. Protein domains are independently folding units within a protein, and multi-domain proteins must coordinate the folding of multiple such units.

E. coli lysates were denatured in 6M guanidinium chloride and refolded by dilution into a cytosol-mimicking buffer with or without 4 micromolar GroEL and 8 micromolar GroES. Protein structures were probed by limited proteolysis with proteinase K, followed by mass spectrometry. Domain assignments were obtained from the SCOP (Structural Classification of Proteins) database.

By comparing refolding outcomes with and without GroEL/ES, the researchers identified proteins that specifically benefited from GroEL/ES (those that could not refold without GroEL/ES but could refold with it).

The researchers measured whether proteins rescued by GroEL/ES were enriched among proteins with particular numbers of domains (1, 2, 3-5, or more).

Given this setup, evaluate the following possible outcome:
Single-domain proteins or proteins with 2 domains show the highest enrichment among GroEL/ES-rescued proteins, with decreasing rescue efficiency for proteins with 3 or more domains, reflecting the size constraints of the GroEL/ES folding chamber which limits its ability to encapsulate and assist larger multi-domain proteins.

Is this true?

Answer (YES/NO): NO